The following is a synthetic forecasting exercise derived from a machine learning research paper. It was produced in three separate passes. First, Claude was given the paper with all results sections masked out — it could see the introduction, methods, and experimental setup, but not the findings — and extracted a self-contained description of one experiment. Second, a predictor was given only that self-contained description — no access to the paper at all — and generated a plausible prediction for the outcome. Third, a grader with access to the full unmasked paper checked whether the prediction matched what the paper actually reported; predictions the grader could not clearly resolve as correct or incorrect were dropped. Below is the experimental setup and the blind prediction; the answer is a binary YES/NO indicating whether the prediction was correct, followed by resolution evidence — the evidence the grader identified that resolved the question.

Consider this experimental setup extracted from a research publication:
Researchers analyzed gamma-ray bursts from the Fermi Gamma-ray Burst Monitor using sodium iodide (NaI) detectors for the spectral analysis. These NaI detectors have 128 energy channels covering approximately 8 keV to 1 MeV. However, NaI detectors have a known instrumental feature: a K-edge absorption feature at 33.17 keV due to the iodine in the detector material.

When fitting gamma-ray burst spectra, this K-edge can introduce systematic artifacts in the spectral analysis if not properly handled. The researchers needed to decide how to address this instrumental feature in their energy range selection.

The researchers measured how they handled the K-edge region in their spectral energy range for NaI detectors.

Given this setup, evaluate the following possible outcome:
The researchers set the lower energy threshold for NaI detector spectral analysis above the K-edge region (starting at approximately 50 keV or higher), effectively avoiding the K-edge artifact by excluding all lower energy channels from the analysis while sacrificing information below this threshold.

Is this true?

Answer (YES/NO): NO